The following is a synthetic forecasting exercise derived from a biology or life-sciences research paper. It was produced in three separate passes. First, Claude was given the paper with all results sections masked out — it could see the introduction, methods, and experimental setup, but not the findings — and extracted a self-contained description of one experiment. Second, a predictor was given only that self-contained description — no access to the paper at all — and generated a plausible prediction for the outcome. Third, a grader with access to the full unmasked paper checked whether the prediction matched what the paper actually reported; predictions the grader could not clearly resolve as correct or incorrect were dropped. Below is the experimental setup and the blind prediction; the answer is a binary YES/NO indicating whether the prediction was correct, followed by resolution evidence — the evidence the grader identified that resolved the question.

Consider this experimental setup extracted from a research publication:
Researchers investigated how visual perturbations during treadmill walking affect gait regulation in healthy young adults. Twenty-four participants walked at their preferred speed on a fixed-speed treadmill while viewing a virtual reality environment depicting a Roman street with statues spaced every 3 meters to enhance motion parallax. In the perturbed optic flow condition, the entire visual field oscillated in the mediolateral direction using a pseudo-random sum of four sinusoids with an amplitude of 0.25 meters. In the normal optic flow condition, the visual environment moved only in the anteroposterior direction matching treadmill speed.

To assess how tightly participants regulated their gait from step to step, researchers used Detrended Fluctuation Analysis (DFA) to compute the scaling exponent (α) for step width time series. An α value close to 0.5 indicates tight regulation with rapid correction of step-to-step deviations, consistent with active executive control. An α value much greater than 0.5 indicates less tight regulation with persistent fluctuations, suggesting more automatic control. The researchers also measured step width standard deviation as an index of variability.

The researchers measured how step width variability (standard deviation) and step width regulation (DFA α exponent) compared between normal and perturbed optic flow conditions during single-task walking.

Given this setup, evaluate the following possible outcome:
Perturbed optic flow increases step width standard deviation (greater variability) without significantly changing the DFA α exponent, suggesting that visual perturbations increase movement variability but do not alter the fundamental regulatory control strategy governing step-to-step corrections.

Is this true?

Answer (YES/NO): YES